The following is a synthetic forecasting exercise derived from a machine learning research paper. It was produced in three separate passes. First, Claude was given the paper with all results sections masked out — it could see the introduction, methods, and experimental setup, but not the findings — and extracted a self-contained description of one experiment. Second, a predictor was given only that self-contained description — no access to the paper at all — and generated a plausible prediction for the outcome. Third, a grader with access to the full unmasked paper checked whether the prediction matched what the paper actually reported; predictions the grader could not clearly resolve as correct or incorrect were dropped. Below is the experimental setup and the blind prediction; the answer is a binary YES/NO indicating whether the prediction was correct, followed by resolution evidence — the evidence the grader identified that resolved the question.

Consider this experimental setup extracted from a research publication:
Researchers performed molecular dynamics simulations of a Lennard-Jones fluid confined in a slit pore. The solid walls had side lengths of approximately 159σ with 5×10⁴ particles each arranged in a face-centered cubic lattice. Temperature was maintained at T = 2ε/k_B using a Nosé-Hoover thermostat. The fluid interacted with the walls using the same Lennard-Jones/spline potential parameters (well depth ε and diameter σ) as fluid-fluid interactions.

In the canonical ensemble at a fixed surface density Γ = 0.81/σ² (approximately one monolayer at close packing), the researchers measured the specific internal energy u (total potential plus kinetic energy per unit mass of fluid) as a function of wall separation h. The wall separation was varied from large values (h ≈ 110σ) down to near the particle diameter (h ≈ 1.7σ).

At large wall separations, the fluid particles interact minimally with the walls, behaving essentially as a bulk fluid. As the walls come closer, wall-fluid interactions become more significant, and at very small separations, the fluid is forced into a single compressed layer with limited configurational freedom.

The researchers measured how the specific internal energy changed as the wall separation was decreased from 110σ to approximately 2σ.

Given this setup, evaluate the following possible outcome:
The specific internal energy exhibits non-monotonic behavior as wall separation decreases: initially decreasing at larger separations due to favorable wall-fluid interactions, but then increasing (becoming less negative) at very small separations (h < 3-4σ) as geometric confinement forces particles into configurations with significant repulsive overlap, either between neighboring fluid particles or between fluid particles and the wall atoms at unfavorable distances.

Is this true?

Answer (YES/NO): NO